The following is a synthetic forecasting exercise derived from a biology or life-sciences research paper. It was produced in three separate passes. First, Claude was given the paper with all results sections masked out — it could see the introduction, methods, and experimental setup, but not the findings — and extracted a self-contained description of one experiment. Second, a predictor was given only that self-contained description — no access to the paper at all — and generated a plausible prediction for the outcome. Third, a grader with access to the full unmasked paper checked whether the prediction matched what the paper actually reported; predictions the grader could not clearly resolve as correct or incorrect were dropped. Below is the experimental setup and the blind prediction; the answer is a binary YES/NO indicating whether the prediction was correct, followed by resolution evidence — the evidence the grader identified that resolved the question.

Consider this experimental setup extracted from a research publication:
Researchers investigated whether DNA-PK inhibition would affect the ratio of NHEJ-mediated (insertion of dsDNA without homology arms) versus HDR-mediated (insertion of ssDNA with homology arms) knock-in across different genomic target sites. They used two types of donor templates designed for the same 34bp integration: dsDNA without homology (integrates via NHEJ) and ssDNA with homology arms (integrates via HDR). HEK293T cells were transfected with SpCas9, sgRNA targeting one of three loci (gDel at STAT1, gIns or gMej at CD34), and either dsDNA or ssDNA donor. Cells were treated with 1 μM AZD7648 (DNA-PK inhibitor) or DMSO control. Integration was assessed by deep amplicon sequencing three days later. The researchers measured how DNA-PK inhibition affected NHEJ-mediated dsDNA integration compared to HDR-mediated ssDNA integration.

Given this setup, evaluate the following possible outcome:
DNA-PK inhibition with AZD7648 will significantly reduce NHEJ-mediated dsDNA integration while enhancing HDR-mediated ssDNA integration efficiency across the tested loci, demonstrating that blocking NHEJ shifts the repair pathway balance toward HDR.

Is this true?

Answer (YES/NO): YES